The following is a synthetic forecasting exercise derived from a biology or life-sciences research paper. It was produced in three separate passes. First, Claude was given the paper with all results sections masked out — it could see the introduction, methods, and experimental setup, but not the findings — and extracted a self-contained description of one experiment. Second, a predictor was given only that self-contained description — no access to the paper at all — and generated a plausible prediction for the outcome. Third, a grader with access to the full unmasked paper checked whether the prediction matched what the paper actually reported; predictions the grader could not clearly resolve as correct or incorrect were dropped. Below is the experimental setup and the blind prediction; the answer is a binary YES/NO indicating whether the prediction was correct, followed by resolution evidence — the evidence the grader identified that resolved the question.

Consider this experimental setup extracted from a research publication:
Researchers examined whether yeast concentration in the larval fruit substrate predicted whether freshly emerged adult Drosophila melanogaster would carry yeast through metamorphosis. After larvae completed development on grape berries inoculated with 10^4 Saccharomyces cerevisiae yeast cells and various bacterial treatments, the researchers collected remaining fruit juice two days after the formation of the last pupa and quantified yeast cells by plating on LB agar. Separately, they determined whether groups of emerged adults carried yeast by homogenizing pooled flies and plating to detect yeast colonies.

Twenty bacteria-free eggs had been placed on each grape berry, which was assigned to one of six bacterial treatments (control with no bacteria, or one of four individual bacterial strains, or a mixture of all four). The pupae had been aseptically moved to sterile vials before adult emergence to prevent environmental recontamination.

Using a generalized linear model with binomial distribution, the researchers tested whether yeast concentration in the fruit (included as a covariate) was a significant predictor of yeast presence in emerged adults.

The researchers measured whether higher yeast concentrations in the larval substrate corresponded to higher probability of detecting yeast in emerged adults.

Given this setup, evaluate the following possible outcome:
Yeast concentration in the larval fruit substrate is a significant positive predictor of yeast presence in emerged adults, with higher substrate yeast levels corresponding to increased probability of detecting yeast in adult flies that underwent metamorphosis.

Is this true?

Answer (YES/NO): NO